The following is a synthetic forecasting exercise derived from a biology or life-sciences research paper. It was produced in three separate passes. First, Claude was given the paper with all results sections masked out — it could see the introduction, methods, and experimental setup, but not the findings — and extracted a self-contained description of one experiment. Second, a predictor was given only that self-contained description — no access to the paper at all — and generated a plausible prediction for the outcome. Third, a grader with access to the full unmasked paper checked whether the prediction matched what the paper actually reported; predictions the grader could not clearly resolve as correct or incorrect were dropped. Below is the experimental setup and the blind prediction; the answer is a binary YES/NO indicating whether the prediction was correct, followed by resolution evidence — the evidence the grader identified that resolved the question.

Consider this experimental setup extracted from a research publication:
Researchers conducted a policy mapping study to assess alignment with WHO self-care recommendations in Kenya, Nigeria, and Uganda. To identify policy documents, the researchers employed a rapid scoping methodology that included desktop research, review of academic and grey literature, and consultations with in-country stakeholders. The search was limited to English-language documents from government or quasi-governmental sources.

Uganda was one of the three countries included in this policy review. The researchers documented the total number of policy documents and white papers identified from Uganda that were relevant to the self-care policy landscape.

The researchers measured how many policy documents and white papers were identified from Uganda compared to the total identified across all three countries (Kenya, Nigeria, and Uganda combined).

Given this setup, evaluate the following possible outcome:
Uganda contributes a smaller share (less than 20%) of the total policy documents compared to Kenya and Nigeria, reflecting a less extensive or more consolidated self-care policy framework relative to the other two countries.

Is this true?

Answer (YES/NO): NO